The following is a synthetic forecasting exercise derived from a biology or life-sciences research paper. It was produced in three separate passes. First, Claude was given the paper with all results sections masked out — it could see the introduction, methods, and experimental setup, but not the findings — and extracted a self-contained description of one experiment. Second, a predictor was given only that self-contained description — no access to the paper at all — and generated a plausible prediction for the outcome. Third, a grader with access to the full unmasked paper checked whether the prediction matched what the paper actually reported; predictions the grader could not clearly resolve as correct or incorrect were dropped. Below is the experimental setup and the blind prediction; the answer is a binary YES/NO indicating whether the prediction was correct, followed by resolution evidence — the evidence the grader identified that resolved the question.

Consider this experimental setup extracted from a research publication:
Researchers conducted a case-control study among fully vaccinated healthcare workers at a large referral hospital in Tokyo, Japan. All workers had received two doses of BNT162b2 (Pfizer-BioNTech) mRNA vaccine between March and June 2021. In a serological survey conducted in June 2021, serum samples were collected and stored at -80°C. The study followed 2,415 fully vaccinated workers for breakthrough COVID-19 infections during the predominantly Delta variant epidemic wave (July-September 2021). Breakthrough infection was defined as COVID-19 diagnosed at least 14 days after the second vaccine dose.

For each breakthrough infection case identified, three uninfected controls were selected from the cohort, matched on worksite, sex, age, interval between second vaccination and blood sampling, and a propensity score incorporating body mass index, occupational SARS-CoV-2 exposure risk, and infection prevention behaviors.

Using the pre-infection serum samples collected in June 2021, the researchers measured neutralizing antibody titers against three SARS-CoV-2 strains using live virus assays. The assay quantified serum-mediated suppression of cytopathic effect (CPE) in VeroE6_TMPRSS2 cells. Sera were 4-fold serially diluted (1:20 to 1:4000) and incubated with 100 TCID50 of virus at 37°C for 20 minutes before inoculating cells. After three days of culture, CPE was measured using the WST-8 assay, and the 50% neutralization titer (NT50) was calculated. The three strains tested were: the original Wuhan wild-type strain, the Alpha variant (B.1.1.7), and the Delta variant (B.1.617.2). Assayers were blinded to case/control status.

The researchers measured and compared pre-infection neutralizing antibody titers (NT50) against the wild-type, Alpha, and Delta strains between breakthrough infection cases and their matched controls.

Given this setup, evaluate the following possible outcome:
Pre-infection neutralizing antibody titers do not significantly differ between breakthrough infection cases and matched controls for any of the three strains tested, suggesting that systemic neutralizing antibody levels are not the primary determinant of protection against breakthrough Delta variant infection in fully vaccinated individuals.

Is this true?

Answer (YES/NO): YES